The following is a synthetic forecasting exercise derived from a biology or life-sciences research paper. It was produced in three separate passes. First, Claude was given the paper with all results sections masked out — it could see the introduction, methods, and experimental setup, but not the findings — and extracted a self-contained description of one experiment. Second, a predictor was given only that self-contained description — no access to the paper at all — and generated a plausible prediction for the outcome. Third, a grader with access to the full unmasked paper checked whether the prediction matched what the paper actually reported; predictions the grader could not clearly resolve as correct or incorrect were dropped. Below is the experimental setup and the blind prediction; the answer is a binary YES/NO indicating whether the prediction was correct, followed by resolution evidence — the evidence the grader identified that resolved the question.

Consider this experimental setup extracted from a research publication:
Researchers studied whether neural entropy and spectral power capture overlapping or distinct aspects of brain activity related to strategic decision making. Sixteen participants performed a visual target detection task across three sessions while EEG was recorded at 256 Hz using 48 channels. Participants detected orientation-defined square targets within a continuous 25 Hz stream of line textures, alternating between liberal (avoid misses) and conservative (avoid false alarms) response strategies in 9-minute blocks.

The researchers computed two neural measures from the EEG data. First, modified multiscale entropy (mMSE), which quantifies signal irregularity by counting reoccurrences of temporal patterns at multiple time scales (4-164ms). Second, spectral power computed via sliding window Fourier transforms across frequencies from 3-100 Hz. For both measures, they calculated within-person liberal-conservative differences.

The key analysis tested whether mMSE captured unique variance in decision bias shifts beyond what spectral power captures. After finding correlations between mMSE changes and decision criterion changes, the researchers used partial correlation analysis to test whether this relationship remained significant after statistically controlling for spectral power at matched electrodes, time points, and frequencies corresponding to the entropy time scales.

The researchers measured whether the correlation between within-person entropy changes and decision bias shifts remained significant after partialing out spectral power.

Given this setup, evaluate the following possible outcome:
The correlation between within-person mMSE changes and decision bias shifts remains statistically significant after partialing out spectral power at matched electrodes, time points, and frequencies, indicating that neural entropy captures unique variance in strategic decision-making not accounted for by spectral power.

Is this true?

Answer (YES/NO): YES